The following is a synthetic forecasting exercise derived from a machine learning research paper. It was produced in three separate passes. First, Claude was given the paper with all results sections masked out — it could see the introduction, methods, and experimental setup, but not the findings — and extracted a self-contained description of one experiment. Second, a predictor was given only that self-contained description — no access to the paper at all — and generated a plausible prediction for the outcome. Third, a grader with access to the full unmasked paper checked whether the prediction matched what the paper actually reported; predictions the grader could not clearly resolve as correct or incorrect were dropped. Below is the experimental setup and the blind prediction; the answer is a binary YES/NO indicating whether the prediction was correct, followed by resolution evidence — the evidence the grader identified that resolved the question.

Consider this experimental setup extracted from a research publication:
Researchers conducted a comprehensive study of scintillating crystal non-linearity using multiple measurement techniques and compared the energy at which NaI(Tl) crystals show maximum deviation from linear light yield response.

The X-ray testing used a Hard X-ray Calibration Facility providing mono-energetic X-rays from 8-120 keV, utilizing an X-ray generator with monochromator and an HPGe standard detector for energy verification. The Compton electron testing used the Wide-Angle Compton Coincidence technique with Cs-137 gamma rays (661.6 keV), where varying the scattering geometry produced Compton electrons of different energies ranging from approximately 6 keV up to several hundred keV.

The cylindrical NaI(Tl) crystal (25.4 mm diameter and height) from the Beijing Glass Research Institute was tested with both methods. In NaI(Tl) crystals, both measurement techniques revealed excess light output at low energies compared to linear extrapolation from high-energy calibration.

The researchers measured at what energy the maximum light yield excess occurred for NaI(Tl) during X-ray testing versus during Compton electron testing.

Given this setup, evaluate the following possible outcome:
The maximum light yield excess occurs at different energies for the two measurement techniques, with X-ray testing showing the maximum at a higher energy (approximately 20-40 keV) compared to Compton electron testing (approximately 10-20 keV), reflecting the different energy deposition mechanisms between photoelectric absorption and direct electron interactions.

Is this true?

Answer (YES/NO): YES